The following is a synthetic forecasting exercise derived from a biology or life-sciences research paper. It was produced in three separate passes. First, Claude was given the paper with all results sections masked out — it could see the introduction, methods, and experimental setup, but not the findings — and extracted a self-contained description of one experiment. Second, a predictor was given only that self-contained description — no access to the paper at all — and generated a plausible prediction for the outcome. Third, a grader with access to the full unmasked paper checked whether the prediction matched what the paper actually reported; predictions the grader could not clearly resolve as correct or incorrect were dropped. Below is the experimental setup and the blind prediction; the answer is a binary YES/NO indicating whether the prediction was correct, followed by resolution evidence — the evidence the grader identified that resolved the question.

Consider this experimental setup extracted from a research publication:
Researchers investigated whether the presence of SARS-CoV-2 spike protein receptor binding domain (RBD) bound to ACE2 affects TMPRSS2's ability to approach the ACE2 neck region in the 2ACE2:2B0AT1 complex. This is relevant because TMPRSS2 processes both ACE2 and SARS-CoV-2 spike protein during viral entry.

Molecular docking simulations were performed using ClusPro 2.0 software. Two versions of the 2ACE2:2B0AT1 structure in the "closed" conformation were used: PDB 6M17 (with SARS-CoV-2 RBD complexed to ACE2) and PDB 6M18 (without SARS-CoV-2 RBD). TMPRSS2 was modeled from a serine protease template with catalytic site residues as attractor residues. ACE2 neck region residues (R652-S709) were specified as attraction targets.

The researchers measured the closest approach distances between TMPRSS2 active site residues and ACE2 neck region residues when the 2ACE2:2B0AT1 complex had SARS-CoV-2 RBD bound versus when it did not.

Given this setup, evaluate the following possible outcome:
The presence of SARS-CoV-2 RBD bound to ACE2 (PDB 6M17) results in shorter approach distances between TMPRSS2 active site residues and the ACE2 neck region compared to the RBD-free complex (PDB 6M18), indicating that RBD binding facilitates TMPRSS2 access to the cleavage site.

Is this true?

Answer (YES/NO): NO